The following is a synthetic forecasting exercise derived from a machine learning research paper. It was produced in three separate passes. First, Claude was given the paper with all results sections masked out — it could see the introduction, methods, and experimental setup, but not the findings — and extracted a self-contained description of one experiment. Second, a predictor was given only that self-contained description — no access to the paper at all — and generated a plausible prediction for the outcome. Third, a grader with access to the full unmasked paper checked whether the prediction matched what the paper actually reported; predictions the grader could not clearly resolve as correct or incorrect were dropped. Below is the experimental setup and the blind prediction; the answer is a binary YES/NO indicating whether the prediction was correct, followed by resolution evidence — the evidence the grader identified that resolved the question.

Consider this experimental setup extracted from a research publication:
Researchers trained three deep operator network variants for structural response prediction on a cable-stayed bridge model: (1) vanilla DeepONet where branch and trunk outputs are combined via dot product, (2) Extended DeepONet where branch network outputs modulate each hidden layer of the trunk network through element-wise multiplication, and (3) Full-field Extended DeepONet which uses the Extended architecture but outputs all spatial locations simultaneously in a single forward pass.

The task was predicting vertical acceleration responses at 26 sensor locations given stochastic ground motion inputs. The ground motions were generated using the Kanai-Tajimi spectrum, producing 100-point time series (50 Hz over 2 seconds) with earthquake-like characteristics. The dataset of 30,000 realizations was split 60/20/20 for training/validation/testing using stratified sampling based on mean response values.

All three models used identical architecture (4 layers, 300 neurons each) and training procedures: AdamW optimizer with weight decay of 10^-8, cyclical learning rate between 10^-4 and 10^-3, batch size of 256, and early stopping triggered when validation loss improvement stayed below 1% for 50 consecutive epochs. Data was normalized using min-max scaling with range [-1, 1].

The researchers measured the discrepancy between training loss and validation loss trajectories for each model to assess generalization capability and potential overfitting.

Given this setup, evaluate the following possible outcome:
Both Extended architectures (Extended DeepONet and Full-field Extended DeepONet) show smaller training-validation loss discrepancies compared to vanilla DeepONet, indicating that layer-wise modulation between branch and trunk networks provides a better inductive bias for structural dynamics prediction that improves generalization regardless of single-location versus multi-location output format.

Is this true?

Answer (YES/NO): NO